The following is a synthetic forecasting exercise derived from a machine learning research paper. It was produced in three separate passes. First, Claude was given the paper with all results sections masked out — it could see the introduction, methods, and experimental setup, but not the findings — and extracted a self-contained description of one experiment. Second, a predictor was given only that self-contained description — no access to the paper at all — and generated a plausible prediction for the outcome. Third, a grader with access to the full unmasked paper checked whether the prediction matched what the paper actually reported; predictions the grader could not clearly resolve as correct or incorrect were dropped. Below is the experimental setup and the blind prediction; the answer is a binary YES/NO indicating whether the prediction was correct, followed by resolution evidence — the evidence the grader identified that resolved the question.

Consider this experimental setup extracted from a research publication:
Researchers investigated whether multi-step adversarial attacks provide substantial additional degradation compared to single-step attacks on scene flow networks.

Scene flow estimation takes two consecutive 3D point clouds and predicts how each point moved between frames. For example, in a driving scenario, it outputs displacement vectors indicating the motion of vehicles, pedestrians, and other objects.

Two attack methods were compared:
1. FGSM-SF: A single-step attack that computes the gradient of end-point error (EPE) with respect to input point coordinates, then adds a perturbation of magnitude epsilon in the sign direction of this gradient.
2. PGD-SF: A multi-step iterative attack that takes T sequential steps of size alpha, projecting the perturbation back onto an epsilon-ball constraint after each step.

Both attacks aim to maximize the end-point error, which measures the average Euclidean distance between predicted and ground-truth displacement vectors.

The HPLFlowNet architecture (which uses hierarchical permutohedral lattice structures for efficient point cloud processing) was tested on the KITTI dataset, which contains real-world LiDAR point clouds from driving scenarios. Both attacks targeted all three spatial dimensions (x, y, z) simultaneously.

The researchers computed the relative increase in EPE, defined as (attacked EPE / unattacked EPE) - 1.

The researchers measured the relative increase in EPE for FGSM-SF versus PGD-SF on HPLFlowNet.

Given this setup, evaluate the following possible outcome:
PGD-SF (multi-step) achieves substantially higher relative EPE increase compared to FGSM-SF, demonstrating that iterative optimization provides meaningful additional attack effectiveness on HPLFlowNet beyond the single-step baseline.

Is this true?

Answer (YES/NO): NO